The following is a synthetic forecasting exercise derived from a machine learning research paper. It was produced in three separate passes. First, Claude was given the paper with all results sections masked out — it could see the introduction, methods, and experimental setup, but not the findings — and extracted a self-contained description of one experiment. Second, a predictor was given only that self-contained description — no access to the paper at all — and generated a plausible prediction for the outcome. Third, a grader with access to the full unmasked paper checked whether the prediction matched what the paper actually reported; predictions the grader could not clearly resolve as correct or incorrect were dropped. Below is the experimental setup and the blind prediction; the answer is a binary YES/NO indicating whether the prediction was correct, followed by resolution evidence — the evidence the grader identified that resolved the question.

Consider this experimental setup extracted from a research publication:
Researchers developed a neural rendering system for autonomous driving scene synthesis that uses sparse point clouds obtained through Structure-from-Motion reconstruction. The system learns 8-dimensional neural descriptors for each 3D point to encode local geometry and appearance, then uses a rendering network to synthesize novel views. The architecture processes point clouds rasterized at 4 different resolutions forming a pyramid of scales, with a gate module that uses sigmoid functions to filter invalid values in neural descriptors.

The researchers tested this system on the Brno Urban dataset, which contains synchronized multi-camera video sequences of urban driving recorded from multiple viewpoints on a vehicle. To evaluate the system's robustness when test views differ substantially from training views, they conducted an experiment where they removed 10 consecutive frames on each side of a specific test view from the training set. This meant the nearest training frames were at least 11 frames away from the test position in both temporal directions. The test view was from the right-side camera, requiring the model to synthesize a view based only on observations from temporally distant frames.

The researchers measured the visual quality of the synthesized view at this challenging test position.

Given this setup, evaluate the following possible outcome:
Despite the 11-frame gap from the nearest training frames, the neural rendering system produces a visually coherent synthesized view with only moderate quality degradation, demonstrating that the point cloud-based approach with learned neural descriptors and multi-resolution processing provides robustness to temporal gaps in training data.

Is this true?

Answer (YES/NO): NO